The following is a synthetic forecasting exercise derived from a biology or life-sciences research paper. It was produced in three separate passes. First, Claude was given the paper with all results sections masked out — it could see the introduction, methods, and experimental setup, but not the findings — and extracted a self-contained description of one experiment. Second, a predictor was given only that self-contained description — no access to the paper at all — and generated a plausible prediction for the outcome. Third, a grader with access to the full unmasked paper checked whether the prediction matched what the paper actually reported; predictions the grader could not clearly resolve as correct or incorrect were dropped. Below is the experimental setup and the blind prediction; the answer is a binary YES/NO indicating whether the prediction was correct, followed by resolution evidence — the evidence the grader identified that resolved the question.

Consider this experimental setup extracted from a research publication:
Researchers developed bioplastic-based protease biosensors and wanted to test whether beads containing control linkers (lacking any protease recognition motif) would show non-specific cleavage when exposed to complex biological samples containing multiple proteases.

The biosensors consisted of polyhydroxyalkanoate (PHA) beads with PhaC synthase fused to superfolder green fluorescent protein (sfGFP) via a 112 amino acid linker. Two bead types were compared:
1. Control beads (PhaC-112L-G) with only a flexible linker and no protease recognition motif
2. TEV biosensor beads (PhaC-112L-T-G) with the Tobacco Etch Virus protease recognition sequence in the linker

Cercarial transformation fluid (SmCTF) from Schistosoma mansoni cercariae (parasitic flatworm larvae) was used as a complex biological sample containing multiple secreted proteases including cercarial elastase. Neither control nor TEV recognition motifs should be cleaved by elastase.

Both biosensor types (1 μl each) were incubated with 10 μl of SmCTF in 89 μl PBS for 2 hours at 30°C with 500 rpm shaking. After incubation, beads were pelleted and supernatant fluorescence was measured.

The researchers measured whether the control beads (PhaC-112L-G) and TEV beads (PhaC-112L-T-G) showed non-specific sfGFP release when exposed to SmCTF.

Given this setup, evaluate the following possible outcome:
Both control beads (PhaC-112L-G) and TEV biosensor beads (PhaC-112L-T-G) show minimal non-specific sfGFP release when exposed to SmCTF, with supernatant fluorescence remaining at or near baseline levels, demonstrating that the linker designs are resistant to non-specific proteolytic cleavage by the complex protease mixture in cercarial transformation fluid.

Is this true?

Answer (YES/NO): NO